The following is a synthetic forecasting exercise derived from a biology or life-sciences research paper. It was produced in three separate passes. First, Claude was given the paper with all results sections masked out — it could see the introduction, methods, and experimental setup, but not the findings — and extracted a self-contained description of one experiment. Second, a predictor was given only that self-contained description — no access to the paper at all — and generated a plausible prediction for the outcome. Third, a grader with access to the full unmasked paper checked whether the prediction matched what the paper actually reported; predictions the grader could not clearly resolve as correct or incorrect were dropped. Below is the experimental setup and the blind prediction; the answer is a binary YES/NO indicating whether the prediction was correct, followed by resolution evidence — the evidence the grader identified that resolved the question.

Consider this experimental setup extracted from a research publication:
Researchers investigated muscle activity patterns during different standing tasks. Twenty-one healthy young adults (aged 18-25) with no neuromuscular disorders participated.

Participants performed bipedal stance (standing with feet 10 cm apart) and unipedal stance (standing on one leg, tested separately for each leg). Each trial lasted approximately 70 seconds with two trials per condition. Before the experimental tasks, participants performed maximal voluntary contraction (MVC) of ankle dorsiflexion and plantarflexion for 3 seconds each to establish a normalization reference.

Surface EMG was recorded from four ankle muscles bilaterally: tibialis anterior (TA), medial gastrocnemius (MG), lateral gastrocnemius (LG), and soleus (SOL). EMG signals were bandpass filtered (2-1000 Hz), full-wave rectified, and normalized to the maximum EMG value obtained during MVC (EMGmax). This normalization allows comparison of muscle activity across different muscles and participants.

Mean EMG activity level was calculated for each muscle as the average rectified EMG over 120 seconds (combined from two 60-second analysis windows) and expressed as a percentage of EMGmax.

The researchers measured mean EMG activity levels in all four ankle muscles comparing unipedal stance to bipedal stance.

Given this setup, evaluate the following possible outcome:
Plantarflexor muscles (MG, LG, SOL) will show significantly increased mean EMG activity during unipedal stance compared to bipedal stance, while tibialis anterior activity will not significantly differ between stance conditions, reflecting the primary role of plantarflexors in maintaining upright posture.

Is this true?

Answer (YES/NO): NO